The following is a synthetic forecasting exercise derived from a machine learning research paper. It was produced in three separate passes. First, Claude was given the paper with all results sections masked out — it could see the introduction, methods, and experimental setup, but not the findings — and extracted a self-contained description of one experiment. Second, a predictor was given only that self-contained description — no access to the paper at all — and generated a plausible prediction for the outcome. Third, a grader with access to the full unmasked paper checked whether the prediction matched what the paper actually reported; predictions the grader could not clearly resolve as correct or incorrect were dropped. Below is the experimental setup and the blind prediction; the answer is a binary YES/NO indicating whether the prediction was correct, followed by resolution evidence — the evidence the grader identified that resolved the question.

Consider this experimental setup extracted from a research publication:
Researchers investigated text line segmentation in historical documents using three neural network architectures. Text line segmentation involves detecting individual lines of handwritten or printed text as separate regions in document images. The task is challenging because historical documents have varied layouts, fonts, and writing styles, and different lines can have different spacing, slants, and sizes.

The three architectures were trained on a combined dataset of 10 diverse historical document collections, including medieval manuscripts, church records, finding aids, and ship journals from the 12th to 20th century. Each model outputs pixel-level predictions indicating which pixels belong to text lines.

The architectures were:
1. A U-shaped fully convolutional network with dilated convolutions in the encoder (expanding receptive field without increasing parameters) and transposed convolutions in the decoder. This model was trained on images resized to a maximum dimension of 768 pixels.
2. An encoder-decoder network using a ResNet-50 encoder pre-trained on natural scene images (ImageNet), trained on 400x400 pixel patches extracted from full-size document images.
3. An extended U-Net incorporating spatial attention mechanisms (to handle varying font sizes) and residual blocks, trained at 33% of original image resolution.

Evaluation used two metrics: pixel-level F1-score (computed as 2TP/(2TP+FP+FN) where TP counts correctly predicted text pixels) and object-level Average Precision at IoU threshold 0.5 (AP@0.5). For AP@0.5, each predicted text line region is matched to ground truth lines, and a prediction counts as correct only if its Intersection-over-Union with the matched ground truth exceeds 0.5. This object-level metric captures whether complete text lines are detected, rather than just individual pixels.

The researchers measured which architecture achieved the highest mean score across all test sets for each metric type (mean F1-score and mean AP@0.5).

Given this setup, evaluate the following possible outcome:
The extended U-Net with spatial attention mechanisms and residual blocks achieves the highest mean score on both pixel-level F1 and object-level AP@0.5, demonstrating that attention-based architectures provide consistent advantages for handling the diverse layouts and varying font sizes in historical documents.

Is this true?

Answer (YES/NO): NO